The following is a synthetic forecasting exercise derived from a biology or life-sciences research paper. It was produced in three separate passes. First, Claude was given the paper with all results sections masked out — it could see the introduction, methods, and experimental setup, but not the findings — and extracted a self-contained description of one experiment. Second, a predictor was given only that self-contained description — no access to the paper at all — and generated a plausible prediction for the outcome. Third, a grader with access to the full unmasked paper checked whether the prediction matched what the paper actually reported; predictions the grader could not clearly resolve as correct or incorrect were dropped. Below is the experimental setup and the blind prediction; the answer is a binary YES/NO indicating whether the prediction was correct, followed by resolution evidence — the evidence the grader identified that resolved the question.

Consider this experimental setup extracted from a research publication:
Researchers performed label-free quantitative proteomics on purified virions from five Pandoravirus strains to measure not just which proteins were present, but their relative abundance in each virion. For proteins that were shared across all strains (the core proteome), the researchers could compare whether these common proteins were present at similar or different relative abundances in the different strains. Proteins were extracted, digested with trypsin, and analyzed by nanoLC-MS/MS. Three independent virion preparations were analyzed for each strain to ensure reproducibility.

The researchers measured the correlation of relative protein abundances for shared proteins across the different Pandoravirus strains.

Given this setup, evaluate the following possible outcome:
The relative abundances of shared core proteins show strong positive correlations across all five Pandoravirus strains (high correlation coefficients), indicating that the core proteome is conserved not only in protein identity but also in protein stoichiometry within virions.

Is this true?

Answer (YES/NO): NO